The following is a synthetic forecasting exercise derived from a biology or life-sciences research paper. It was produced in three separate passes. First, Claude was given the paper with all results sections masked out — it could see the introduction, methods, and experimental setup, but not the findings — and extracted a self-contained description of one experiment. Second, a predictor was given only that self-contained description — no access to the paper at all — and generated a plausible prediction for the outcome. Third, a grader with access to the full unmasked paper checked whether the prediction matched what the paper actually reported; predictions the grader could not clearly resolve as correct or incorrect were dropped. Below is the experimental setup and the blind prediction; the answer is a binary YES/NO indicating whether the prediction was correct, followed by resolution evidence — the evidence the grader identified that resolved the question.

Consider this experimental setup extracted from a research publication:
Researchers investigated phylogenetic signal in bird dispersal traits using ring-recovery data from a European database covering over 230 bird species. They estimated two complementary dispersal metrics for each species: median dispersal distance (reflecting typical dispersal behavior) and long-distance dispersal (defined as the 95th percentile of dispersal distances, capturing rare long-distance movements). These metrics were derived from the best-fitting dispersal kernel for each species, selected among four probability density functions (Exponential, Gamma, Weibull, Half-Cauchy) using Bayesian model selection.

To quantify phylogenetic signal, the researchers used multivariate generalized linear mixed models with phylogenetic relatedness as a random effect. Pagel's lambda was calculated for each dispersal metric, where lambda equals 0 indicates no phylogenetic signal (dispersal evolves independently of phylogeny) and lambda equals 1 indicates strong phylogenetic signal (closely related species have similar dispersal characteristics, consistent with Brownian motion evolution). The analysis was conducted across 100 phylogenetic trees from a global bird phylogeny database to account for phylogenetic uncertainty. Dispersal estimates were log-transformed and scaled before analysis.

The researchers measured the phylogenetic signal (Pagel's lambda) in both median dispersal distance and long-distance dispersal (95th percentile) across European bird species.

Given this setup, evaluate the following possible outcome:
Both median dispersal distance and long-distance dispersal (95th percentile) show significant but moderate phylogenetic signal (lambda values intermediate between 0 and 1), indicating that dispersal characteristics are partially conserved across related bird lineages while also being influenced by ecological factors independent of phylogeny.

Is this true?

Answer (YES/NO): NO